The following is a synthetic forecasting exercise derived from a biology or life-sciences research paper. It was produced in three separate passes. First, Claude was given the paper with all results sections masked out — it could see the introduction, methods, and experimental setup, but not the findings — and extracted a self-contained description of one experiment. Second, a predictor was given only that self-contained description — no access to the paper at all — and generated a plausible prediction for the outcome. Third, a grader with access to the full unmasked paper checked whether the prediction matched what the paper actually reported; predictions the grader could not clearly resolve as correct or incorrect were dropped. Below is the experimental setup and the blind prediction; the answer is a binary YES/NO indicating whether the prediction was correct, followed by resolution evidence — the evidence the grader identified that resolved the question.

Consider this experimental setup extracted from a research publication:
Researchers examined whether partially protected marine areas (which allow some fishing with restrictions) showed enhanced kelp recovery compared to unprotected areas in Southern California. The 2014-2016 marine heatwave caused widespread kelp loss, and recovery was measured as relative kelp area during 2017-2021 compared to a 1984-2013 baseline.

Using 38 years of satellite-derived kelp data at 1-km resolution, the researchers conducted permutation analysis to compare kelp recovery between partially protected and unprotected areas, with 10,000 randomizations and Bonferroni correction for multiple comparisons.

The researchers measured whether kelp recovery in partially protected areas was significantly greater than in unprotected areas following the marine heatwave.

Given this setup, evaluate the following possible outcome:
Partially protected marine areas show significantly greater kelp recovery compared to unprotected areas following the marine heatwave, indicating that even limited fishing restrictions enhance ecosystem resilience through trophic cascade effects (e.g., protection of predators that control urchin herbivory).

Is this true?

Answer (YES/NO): NO